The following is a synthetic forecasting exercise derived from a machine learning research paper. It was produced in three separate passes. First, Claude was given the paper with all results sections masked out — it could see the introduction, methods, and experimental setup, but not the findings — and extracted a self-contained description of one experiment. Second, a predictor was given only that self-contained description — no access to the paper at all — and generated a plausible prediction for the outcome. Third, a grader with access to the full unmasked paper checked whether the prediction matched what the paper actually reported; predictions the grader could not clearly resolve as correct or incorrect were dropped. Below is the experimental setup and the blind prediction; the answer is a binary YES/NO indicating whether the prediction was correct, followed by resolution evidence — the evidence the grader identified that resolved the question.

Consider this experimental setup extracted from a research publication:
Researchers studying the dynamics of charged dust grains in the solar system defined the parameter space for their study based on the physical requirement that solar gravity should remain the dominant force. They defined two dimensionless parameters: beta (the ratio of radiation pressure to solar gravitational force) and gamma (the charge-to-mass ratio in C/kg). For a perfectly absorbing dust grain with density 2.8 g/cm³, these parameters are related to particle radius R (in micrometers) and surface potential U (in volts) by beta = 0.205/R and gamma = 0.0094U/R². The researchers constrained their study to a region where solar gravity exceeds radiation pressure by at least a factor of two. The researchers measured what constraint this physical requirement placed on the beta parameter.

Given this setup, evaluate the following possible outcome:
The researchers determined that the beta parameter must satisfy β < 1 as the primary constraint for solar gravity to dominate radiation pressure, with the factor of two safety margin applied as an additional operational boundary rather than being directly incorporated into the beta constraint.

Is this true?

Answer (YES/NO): NO